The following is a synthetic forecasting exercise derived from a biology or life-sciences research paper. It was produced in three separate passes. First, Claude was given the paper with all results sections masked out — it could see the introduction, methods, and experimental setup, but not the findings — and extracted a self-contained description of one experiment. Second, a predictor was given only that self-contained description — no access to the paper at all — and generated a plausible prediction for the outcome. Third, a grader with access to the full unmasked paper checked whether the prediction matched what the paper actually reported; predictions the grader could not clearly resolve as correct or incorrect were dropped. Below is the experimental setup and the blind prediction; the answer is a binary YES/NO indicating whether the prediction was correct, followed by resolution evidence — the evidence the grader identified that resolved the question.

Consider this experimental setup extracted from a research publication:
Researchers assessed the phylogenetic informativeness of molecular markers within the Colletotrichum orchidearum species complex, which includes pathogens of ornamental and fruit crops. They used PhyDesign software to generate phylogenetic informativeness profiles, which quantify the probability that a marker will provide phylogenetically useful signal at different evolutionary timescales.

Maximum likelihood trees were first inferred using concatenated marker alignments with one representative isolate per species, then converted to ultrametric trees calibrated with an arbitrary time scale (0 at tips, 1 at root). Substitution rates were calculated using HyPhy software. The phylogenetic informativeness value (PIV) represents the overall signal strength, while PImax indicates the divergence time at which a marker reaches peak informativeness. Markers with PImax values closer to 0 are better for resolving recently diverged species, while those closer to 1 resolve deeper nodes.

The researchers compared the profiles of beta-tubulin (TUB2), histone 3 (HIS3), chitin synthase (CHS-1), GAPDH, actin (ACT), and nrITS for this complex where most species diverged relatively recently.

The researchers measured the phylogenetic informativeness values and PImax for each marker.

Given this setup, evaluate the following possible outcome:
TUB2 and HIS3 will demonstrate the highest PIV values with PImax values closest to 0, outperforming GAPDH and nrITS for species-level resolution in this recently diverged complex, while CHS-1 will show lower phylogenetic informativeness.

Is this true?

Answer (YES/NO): NO